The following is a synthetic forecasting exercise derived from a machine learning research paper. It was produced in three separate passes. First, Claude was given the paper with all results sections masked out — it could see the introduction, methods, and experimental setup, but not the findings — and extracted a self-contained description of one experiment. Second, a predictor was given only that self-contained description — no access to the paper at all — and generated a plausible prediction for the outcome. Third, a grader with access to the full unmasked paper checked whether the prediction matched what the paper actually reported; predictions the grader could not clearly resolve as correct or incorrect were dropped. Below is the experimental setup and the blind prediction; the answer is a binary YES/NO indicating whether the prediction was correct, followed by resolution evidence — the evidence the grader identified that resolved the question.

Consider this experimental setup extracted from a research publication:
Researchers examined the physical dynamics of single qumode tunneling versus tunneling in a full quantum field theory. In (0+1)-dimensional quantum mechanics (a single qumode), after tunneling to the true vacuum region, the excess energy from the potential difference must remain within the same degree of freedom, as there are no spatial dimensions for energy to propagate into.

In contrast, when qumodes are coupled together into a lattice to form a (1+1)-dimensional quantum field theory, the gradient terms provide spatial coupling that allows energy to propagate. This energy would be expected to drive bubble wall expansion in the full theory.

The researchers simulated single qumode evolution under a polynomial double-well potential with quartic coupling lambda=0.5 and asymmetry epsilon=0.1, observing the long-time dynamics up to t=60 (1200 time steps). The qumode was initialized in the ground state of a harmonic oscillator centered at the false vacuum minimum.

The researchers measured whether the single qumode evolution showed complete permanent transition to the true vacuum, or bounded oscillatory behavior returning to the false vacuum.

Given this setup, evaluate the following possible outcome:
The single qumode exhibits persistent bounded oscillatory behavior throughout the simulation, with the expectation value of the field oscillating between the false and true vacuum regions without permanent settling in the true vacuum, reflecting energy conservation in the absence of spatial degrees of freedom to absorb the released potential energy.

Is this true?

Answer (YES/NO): YES